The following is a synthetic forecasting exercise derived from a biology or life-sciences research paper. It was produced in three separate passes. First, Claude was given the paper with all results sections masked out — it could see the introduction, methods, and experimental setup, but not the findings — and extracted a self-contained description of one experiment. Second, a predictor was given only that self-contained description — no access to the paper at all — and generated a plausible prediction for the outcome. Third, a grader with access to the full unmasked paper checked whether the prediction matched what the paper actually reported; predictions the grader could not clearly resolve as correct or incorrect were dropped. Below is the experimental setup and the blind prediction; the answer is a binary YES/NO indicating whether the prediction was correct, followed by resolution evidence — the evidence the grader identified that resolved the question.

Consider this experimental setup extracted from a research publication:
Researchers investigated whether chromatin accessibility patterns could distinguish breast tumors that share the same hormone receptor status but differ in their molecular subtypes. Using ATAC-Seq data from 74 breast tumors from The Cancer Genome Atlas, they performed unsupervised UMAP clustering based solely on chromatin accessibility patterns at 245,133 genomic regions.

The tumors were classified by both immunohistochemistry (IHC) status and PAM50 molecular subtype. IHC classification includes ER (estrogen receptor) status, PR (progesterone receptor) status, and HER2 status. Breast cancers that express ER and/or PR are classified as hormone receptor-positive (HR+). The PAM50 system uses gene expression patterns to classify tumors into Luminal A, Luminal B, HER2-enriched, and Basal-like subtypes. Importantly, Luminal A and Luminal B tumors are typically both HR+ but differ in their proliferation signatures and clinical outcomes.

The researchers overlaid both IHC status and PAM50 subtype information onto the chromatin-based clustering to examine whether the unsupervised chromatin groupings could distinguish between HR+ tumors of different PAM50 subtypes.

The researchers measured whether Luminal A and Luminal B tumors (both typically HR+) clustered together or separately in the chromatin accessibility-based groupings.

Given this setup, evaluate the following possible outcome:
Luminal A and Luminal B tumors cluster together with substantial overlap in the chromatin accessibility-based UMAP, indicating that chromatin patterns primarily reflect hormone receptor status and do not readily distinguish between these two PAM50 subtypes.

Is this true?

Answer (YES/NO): NO